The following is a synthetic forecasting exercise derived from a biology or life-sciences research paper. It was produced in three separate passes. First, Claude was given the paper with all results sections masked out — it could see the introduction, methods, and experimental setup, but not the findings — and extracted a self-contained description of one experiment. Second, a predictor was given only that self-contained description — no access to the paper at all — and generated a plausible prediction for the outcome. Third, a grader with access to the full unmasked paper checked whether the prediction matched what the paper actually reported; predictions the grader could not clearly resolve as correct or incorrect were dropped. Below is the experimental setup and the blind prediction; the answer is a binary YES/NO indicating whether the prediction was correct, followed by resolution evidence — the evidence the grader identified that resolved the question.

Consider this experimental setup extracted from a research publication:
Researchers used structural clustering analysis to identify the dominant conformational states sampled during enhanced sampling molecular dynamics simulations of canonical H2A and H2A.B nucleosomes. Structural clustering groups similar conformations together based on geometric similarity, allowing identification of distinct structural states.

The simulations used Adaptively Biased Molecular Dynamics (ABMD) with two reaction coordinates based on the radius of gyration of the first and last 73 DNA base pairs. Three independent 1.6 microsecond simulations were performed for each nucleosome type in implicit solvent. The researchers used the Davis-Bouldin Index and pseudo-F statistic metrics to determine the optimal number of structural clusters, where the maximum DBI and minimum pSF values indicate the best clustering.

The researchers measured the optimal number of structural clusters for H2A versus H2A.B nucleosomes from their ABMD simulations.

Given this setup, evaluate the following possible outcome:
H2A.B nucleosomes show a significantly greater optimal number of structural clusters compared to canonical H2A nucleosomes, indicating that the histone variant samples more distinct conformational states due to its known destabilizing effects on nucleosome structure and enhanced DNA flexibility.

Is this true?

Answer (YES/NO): NO